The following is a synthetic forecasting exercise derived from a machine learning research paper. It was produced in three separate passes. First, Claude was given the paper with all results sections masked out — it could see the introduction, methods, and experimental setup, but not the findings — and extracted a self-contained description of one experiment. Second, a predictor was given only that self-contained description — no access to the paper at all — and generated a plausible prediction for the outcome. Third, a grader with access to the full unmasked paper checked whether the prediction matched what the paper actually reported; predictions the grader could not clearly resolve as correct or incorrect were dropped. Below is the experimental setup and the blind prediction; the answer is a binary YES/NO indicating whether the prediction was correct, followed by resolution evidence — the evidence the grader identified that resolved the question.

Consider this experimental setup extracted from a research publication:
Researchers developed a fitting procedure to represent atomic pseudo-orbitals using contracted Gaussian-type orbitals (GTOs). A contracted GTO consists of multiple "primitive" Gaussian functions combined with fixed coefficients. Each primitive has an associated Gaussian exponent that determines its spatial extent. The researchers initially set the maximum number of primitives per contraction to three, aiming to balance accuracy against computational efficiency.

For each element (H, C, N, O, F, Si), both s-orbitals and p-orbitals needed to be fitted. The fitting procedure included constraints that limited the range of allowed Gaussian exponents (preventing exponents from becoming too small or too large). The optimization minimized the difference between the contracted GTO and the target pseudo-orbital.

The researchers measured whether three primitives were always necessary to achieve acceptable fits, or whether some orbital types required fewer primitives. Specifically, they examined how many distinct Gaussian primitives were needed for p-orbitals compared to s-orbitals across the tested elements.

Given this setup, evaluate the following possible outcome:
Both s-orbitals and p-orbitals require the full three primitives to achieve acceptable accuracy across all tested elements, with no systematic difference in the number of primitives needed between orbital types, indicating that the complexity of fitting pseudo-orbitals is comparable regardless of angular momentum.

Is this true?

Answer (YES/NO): NO